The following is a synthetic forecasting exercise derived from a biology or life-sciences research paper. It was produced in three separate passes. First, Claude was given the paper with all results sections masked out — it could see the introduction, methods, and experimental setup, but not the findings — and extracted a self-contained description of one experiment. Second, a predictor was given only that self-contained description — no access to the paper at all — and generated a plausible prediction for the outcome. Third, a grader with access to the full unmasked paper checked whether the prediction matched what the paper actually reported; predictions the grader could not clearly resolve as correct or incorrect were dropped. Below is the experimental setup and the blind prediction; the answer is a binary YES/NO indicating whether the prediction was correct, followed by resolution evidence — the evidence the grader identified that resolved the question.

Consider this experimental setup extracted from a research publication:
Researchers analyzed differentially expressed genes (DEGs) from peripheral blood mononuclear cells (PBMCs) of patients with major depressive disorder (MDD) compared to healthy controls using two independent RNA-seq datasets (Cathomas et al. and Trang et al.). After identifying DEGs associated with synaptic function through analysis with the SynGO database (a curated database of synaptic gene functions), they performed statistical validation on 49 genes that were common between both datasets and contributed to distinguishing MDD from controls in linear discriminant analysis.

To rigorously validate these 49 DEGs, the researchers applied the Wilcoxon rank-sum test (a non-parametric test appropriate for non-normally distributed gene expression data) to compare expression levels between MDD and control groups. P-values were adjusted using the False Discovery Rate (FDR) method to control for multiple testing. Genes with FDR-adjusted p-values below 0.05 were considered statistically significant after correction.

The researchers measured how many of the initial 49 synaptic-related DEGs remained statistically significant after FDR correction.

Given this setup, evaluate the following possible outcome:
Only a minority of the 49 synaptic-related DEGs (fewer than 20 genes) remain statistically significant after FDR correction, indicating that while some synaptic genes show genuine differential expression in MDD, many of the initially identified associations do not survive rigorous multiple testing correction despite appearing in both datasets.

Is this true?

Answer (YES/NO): YES